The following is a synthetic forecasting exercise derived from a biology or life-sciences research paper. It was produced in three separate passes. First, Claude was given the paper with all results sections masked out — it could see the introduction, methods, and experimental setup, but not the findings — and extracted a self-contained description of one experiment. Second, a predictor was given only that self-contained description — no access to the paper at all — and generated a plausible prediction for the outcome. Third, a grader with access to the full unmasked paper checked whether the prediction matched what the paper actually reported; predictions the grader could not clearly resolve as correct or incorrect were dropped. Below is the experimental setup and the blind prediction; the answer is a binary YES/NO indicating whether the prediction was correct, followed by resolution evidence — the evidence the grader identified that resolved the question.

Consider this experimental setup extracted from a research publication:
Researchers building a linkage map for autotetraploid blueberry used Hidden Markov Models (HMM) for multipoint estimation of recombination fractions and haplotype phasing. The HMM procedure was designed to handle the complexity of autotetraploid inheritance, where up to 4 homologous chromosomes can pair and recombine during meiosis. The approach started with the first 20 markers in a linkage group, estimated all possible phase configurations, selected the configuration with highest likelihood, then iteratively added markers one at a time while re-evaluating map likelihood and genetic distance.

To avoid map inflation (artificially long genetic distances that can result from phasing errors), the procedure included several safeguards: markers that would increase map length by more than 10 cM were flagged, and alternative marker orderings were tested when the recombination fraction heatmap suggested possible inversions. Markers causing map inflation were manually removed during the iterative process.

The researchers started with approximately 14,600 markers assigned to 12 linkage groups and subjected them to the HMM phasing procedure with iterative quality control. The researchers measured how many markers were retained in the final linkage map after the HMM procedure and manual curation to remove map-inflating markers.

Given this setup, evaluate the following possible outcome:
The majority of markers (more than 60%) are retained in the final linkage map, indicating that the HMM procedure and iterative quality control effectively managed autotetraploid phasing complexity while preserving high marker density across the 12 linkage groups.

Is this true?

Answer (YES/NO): YES